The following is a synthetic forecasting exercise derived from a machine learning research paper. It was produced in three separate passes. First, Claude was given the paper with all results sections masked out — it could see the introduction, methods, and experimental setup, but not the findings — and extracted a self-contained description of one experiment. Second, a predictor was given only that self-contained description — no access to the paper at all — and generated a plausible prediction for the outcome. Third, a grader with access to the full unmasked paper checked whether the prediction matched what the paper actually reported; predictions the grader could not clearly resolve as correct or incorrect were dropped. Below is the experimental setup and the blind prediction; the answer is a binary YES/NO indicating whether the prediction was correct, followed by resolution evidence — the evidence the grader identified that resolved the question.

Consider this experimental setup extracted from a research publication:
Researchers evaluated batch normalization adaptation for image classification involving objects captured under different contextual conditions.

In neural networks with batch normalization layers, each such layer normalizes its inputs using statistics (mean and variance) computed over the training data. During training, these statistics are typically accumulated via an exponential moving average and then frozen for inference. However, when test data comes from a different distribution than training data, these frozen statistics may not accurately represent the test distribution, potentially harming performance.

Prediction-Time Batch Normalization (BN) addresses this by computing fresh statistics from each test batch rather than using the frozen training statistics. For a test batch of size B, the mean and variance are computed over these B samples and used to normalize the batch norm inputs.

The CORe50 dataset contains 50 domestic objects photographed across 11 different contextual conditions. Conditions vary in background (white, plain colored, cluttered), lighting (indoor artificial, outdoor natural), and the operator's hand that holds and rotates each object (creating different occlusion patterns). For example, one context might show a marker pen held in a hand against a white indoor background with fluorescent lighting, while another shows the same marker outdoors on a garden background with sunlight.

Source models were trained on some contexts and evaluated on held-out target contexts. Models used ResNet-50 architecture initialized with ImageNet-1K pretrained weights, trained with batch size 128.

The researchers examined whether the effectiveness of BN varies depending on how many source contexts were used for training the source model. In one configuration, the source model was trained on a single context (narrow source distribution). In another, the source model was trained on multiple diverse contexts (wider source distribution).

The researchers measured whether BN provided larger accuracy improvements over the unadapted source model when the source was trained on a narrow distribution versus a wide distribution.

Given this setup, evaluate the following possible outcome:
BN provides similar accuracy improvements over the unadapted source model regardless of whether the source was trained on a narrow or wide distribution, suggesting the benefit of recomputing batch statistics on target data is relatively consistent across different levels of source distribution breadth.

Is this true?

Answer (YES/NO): NO